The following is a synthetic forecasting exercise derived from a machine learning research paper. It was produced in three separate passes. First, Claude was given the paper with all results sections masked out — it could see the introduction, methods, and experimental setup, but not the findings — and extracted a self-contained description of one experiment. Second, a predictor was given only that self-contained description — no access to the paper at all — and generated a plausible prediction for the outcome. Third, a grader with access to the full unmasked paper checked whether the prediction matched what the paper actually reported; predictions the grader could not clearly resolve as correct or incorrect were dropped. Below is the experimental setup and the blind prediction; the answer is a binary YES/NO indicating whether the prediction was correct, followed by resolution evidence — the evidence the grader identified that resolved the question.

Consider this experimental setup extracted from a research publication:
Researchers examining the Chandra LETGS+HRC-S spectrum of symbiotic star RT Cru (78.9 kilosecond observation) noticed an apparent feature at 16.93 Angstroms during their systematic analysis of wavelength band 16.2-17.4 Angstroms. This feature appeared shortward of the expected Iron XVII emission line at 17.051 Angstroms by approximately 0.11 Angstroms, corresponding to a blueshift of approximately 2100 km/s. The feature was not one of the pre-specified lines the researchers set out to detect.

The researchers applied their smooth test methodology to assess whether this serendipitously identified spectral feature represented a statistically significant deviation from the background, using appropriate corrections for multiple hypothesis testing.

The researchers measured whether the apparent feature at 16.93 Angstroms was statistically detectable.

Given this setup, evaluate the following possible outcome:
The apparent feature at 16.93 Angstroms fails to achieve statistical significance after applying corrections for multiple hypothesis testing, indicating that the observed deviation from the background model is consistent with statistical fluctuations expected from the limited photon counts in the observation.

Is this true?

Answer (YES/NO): NO